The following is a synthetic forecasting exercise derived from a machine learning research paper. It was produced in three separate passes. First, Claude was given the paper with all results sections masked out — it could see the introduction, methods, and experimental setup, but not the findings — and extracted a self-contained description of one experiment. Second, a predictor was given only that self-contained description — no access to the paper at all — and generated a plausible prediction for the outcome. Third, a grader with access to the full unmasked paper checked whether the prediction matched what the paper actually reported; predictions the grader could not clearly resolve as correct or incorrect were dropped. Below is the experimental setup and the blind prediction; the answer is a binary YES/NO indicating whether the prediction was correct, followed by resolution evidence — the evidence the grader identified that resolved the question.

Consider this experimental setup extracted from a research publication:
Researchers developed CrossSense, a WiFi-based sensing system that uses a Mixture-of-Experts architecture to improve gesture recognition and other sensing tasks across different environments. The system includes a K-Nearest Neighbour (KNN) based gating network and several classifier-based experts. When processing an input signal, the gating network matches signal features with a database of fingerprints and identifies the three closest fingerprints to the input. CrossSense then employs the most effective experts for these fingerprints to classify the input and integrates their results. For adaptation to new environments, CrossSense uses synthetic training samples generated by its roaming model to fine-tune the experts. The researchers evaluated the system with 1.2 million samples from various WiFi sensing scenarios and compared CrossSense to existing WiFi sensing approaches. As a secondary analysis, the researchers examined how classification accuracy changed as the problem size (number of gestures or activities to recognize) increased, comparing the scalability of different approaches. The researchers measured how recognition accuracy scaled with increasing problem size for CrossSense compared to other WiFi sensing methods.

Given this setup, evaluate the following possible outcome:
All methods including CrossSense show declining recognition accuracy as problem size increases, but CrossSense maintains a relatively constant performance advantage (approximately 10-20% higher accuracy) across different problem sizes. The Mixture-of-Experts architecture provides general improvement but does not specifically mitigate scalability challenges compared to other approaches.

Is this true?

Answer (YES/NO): NO